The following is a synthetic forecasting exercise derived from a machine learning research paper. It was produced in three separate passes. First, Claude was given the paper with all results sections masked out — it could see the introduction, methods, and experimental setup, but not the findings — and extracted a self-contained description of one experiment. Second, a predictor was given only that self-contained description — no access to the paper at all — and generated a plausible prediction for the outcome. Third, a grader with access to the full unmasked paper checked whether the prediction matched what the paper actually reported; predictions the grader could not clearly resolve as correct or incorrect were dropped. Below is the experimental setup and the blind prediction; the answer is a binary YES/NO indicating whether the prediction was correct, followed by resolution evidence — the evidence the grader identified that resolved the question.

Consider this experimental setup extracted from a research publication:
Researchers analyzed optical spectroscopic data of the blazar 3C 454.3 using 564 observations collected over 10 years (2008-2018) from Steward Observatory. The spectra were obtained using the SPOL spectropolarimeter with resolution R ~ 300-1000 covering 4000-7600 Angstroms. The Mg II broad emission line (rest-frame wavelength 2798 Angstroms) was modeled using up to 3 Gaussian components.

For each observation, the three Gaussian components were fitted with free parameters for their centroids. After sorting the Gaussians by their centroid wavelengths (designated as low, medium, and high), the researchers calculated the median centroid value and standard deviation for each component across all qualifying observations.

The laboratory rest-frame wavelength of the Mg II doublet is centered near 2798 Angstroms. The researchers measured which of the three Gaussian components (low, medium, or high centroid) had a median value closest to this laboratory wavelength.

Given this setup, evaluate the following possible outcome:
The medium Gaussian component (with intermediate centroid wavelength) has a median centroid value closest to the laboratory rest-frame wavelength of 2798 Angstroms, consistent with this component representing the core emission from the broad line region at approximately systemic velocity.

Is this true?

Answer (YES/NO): YES